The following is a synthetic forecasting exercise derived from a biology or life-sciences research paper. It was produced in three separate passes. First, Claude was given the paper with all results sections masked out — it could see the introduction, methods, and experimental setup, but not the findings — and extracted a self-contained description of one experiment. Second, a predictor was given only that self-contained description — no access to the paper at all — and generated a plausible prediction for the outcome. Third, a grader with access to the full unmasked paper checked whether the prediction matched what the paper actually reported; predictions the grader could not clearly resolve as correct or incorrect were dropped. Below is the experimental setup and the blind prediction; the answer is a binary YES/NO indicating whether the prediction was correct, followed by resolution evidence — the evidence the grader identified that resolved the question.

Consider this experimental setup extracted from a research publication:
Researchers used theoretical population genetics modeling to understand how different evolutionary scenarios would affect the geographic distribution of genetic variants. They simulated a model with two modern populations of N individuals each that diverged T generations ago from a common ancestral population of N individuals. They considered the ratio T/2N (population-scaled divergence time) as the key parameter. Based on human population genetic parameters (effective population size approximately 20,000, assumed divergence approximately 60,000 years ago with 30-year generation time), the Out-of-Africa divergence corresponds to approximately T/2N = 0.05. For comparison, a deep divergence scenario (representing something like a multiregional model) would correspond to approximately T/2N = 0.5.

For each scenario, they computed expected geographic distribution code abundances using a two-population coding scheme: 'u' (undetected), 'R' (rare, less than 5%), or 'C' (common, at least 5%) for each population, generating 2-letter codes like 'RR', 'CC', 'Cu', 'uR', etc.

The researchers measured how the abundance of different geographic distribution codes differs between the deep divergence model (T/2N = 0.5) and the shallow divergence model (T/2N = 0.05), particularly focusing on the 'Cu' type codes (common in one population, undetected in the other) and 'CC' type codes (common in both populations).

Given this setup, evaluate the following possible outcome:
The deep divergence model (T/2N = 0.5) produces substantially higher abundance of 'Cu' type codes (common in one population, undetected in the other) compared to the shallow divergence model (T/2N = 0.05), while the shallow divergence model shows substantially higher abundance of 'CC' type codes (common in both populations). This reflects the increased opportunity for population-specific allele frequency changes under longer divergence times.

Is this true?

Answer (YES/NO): YES